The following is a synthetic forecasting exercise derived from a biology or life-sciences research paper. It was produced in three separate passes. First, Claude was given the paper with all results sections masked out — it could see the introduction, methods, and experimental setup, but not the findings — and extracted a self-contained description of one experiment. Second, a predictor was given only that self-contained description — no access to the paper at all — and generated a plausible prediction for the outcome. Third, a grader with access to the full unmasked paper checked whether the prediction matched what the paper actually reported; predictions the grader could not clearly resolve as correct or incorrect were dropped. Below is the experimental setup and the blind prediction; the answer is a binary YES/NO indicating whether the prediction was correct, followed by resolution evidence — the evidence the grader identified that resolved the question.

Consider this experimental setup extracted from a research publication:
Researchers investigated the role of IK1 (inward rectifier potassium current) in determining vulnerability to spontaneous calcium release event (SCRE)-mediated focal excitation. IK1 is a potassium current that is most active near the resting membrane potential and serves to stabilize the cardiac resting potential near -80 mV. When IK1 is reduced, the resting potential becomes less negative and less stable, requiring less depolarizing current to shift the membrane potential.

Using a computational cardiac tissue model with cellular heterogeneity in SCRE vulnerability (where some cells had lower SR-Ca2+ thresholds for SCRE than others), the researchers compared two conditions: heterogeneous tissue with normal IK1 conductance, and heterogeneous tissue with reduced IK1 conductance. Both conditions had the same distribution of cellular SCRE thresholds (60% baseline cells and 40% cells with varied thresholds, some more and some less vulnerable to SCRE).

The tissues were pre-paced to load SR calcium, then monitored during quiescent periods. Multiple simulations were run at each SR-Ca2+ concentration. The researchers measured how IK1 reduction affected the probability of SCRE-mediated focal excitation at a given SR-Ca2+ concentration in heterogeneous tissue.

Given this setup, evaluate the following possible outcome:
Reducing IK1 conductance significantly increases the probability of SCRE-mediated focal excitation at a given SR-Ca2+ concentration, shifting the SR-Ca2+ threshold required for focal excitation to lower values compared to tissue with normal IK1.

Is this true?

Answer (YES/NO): NO